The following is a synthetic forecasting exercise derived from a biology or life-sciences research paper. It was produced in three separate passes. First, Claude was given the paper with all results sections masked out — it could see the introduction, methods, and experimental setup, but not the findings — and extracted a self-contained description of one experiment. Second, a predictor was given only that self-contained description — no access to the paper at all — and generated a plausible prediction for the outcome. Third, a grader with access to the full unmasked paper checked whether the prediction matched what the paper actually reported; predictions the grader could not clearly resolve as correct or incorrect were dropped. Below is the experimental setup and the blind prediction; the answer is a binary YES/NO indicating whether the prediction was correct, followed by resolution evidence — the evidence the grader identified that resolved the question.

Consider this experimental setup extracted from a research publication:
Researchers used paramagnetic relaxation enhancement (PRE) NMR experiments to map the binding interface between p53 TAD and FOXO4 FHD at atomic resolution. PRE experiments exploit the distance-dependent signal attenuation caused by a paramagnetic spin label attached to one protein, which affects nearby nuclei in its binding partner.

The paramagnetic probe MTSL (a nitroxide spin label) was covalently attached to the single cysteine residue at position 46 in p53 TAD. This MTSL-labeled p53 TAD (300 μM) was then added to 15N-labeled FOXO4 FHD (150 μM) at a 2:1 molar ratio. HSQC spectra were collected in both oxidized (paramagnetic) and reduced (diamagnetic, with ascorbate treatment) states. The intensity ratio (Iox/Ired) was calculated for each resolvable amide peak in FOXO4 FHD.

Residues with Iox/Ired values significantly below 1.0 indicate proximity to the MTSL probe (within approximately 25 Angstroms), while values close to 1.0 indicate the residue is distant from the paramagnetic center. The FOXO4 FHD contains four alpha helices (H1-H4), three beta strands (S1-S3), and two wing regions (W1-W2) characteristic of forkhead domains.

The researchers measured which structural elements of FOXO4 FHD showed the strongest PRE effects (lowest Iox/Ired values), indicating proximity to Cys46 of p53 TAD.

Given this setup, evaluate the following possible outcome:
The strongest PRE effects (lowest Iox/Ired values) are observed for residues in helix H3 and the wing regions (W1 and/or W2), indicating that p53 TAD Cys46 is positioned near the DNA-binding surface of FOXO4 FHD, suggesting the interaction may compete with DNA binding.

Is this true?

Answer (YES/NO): NO